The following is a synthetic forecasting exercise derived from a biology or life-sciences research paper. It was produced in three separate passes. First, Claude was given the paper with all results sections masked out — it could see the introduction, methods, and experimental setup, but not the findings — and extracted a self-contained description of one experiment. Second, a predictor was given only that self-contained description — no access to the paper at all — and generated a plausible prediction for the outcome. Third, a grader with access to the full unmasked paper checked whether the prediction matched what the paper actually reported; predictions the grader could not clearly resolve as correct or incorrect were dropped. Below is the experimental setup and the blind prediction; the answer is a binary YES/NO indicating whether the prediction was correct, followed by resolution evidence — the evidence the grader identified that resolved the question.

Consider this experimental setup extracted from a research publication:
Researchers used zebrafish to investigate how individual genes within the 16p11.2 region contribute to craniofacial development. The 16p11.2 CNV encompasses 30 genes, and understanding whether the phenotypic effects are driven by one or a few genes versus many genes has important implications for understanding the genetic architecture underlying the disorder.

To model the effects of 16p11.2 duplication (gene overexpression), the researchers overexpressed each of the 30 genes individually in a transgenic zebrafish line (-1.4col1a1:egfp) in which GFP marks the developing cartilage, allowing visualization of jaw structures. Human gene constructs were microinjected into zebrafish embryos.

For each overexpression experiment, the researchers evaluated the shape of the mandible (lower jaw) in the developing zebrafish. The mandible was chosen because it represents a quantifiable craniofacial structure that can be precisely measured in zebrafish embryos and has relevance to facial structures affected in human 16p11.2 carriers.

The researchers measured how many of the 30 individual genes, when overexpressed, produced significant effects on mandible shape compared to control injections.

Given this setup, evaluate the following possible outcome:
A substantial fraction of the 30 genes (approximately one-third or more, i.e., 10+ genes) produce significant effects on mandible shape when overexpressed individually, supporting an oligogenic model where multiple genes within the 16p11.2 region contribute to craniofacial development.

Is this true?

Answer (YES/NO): NO